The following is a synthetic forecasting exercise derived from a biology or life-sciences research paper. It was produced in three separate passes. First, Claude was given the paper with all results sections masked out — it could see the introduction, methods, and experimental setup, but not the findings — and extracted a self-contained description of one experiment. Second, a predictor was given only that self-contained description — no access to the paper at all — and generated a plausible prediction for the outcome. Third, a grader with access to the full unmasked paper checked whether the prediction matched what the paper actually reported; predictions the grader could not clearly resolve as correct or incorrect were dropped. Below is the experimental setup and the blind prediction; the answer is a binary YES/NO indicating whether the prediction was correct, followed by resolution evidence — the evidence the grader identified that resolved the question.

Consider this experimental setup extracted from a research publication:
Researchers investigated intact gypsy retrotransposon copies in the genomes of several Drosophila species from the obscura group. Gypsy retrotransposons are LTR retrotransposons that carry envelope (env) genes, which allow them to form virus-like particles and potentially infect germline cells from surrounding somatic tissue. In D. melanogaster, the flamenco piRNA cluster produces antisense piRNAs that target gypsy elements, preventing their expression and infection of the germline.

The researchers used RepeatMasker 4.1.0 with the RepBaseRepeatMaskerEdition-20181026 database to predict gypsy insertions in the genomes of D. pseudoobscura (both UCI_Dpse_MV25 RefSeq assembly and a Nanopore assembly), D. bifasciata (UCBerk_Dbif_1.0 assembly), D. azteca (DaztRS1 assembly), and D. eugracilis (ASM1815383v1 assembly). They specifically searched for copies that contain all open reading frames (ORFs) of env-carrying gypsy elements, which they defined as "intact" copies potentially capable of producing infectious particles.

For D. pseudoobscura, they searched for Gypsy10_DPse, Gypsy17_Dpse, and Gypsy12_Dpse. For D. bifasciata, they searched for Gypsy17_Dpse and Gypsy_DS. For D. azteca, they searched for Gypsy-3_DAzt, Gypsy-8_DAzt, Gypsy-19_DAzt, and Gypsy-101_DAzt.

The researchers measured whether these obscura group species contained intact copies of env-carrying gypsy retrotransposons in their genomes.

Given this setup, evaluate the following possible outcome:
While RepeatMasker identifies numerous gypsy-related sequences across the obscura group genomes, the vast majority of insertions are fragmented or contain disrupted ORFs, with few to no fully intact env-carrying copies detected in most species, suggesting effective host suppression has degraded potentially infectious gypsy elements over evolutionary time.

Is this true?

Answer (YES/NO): NO